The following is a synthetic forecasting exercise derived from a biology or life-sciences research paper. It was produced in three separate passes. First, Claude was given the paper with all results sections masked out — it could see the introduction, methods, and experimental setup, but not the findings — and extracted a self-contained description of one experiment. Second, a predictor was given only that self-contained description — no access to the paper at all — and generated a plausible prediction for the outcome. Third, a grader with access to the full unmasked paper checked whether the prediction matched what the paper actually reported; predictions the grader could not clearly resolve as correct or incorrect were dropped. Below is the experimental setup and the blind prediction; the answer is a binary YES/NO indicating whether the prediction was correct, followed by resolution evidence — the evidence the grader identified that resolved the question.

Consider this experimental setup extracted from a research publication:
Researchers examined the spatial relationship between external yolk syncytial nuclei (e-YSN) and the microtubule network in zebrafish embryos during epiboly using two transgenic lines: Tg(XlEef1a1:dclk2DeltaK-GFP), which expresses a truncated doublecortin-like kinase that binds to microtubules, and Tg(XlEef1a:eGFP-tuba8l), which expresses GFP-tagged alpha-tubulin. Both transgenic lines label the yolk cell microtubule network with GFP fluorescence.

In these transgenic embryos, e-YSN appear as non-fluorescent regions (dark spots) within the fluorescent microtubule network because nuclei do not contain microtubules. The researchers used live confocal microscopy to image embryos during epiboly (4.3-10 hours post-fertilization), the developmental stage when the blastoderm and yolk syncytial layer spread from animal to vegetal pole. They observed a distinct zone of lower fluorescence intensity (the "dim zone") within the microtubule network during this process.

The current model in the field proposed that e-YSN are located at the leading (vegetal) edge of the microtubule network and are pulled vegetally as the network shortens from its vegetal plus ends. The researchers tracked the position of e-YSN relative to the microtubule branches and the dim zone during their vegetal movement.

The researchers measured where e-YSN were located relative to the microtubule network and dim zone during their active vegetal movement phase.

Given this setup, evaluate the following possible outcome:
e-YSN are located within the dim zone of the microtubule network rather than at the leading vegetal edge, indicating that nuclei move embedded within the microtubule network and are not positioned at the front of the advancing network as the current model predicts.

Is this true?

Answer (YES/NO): NO